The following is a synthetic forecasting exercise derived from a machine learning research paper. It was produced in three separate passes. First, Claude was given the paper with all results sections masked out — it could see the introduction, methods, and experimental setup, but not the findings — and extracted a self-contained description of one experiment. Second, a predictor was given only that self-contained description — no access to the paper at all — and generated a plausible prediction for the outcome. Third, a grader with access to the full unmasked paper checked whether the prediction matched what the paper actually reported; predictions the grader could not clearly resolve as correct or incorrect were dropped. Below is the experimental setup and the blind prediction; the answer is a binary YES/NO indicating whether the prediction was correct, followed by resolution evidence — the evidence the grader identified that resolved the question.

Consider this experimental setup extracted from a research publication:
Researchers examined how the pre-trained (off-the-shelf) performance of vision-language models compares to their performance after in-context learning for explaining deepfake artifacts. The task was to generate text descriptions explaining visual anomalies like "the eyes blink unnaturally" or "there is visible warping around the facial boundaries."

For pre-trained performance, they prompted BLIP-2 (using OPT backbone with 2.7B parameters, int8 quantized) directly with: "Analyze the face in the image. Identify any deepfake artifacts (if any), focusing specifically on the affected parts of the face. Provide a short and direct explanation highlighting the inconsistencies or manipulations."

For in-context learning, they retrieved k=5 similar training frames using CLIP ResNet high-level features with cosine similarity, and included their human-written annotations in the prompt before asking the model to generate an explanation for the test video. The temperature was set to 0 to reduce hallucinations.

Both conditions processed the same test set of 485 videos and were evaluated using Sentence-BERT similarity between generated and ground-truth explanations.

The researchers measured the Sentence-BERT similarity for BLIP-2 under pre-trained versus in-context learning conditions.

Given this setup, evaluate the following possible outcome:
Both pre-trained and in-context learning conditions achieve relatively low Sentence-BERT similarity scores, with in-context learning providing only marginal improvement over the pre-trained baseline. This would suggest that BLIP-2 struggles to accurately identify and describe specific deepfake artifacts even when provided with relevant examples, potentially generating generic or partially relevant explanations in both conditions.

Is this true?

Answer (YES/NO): NO